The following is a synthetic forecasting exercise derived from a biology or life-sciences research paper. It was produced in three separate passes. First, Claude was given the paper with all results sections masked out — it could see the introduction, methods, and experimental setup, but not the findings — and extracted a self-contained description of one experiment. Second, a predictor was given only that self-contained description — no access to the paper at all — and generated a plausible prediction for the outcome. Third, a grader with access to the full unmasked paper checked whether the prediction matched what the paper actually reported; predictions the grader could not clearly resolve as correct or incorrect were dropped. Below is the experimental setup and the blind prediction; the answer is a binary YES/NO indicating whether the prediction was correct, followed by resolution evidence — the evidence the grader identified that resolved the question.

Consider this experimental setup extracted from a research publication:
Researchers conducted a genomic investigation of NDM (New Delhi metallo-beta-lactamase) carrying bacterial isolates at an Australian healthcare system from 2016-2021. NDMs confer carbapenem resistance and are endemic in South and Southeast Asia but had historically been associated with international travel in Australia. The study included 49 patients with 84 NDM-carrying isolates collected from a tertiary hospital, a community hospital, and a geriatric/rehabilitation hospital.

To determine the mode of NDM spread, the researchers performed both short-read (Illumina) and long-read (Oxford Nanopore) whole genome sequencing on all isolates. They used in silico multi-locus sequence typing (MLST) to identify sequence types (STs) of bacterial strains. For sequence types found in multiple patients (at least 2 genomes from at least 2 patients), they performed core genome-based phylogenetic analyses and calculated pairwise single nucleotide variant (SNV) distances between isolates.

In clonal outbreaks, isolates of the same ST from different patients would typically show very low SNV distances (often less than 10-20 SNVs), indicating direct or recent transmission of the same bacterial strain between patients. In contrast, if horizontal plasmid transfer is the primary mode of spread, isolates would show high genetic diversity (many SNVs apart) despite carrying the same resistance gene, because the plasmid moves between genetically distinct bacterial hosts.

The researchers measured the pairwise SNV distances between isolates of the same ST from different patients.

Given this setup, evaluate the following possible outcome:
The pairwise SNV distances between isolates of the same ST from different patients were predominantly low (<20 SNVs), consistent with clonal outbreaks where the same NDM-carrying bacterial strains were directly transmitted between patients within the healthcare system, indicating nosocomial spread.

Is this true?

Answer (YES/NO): NO